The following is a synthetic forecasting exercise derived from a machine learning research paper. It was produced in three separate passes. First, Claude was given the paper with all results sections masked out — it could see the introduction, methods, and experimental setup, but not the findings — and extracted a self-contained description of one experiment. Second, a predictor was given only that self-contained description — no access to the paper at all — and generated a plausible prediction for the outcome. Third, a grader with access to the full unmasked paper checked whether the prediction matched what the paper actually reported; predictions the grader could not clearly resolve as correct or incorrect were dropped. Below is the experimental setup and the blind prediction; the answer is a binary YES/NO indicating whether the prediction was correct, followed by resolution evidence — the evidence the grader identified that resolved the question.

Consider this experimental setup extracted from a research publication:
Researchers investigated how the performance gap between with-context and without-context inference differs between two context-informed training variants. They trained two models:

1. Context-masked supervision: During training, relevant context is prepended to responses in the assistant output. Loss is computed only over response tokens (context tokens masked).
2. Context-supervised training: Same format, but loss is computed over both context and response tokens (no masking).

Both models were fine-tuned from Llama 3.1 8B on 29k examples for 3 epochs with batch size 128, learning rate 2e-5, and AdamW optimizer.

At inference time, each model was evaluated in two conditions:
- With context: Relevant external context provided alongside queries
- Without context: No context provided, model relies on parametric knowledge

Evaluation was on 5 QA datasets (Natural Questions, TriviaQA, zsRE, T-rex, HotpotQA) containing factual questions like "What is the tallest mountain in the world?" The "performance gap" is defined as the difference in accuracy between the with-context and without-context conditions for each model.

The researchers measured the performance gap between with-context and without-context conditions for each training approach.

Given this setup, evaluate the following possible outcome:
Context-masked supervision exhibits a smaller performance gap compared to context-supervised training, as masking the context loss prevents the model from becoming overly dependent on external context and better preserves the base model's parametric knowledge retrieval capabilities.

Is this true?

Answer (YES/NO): NO